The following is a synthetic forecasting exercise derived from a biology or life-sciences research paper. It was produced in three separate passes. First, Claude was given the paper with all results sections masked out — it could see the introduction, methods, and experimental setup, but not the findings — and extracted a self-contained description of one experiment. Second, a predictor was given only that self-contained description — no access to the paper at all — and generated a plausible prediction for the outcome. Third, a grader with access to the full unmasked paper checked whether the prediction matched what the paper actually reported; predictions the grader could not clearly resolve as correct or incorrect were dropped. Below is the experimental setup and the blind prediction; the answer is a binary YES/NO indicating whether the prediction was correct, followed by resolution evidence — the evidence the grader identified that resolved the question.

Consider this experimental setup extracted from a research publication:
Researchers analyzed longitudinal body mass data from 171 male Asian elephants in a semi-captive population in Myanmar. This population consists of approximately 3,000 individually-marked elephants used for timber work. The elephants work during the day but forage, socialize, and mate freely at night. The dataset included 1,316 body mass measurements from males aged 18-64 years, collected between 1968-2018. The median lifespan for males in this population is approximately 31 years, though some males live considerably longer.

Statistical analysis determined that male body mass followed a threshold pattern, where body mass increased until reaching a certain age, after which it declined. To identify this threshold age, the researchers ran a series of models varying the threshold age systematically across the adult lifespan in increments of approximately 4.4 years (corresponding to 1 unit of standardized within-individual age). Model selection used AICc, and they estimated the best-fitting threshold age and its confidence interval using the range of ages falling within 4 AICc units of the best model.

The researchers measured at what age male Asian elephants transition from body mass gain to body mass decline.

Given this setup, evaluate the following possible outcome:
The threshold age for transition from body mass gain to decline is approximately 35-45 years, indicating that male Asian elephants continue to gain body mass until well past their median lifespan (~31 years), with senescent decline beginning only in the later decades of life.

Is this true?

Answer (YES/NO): NO